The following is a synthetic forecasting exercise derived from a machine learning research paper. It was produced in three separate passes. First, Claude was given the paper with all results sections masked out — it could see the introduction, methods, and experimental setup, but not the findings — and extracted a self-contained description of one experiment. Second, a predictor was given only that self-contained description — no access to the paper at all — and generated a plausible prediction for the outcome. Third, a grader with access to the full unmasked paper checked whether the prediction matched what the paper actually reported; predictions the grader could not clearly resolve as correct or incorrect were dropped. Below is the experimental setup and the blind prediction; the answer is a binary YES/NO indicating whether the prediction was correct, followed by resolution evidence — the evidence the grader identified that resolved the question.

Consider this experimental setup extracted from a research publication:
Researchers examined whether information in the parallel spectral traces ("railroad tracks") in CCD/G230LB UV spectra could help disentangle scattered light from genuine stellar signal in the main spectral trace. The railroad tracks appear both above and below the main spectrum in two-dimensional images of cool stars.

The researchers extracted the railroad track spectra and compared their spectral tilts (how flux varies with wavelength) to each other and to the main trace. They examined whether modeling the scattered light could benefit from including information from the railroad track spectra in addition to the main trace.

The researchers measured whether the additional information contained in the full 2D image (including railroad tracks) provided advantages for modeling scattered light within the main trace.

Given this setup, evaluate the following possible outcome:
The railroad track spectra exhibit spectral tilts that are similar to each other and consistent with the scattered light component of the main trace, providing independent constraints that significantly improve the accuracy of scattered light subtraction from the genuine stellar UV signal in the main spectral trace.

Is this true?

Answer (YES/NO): NO